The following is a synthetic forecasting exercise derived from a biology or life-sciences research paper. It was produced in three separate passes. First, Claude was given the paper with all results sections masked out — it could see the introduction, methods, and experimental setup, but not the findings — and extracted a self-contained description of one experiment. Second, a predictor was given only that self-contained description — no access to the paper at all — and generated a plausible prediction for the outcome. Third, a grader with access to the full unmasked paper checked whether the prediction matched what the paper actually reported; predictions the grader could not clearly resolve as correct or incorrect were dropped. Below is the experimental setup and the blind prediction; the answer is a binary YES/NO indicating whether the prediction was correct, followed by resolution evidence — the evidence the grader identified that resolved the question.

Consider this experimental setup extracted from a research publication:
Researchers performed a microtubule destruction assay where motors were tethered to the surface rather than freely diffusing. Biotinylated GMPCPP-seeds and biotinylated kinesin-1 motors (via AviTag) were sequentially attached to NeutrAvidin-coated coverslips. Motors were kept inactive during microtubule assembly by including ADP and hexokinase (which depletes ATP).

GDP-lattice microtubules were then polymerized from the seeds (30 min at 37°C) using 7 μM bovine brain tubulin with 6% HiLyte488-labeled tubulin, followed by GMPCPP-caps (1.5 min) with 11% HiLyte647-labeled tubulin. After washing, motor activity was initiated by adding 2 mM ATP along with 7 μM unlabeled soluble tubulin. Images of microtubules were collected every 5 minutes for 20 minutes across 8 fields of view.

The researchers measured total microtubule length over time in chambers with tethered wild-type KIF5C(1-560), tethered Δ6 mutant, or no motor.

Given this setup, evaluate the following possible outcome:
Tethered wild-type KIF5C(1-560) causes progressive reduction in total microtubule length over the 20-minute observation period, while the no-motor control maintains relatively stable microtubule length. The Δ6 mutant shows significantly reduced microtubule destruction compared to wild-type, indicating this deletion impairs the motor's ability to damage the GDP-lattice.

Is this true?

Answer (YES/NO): NO